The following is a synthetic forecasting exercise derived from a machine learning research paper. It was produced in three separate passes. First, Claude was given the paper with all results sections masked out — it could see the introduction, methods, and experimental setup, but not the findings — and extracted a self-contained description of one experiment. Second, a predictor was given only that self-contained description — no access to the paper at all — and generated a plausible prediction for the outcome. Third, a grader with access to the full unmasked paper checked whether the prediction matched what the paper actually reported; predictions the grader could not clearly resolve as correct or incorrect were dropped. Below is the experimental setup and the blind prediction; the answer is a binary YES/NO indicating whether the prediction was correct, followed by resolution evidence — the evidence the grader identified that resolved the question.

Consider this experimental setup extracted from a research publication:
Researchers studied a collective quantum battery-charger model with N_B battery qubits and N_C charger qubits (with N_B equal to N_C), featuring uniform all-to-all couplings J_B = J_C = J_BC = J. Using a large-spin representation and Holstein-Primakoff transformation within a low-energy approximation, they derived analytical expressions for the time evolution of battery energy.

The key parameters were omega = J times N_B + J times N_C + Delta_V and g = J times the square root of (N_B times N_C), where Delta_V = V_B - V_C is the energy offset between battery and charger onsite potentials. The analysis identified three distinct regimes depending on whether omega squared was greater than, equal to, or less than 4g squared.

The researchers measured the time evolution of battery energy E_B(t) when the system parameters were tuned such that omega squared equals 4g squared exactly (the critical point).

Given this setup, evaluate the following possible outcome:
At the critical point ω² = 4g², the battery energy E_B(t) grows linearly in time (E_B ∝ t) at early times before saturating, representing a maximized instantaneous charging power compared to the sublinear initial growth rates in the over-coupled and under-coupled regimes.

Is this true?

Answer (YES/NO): NO